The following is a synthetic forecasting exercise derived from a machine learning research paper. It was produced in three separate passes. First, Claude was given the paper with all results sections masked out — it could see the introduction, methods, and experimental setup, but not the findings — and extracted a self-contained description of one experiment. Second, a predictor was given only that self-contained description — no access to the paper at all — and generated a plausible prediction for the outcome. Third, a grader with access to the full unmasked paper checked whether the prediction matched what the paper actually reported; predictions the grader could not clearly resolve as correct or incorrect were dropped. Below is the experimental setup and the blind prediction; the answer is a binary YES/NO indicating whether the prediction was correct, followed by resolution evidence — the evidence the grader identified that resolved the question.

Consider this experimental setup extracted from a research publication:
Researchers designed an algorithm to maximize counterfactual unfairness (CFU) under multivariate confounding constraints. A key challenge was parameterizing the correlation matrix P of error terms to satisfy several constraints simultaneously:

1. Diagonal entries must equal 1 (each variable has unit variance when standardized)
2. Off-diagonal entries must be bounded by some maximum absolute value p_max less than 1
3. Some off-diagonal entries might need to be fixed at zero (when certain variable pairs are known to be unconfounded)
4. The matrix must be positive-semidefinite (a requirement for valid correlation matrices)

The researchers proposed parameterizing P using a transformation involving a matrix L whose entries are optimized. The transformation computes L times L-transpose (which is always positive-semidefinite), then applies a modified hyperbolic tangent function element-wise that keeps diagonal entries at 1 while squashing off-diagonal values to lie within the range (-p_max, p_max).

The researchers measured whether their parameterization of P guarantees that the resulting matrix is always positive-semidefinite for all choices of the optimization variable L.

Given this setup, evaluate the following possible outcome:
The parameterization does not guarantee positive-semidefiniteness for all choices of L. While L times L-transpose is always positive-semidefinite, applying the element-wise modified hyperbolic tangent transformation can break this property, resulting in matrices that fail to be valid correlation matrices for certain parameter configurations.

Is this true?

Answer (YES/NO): YES